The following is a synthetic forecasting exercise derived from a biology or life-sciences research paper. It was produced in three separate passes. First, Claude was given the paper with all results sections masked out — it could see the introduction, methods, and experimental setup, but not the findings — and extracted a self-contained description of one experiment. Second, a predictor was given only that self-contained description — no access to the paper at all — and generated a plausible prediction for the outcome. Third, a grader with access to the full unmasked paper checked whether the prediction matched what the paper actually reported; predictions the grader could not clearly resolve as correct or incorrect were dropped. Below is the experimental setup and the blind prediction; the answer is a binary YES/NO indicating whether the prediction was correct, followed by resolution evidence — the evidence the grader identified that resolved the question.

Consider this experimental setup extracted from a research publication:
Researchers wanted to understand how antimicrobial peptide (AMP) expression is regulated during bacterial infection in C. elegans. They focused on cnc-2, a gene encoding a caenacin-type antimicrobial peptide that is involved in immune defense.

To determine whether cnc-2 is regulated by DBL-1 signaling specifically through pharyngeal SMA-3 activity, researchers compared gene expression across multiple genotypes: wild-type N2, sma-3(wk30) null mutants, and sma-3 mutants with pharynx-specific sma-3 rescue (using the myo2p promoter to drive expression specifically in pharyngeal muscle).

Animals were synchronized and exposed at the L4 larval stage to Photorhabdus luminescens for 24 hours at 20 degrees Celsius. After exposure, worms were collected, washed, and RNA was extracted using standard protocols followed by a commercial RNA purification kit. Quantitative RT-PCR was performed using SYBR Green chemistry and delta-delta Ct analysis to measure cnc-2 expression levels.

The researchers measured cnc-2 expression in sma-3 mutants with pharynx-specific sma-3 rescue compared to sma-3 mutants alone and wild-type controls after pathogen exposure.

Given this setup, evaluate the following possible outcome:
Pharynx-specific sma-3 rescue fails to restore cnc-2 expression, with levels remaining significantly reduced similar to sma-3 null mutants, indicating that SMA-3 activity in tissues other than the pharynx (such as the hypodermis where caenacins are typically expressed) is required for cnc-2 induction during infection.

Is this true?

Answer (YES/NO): NO